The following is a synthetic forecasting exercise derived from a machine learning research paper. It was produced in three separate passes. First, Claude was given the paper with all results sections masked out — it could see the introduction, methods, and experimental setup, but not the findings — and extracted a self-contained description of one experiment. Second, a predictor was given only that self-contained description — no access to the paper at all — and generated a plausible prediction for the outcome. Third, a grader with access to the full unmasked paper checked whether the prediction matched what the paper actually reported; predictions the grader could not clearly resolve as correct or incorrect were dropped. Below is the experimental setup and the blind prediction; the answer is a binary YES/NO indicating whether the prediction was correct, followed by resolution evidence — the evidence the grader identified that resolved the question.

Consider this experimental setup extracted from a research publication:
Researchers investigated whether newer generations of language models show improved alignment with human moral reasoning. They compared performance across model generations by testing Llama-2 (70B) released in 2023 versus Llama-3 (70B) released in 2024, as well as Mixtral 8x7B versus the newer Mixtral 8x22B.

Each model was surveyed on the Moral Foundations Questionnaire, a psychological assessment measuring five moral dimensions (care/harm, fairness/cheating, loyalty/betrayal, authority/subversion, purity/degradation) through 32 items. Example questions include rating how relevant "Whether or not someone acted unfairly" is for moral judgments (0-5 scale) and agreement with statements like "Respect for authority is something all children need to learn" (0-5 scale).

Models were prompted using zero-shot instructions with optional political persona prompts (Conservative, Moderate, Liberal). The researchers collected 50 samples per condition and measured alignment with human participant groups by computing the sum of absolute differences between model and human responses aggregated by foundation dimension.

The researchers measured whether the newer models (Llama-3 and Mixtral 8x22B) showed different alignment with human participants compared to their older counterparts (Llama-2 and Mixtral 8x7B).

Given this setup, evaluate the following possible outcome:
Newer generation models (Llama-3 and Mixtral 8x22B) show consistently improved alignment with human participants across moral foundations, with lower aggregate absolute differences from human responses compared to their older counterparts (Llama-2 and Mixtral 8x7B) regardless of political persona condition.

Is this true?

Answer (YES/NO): NO